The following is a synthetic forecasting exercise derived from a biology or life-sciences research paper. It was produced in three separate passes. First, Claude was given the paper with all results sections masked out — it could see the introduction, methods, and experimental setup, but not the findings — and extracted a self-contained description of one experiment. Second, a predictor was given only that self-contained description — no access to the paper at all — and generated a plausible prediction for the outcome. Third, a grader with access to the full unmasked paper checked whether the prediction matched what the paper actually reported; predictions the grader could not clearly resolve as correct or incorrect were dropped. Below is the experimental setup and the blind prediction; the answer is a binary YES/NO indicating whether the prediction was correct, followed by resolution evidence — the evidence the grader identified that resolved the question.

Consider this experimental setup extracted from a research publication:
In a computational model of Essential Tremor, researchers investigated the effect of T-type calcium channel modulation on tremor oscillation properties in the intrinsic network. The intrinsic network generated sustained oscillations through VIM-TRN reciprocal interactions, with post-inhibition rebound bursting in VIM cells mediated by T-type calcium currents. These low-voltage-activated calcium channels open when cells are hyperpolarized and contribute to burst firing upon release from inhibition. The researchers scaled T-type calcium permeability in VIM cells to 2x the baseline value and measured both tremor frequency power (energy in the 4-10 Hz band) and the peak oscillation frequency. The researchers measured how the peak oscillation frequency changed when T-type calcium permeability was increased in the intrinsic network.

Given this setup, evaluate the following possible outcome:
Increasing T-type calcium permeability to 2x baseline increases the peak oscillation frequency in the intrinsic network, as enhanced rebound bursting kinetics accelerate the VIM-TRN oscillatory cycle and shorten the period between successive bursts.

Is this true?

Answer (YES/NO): YES